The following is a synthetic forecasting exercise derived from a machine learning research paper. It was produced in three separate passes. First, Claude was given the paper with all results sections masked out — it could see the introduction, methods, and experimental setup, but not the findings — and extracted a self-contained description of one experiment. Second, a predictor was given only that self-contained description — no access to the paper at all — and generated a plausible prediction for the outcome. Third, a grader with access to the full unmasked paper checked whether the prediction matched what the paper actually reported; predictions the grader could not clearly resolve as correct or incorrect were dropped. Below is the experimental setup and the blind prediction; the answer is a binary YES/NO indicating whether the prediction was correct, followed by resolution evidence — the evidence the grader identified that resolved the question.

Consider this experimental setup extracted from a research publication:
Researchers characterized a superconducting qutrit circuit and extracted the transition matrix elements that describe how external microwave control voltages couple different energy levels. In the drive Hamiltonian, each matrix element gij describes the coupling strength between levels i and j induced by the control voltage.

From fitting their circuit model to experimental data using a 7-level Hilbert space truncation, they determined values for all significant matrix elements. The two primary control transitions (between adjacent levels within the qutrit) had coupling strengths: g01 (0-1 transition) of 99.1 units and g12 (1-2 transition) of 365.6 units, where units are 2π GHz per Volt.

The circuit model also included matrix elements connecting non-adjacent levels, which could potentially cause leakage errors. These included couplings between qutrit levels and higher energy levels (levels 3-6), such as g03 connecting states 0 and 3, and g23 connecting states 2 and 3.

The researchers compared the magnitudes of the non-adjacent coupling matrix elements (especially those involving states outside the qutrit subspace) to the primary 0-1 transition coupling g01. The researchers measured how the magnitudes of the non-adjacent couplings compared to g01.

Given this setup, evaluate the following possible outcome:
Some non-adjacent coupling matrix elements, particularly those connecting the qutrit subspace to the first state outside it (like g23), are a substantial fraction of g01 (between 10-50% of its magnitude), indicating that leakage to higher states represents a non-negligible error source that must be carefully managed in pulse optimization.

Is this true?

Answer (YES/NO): NO